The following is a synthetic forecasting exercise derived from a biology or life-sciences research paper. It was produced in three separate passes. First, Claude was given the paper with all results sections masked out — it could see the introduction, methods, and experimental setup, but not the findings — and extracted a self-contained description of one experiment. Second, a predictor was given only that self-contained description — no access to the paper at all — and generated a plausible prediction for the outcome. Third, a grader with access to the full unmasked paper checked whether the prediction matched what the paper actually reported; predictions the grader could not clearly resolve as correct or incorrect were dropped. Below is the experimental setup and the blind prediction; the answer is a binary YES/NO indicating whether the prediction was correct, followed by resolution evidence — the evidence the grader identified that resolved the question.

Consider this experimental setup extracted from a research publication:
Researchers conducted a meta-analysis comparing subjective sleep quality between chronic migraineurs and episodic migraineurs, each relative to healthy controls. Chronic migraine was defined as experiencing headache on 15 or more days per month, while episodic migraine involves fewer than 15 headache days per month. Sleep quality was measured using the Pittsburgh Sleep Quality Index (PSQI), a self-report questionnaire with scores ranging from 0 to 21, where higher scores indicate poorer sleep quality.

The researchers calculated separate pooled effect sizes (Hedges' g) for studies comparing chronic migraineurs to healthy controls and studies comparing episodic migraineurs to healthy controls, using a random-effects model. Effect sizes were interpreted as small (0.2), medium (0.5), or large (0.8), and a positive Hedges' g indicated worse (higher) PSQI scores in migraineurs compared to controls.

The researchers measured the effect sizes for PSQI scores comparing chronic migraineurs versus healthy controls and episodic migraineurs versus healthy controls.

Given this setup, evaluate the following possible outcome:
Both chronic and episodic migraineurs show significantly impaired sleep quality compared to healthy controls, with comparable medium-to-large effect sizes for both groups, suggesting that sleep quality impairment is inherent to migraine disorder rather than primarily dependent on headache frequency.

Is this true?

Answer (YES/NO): NO